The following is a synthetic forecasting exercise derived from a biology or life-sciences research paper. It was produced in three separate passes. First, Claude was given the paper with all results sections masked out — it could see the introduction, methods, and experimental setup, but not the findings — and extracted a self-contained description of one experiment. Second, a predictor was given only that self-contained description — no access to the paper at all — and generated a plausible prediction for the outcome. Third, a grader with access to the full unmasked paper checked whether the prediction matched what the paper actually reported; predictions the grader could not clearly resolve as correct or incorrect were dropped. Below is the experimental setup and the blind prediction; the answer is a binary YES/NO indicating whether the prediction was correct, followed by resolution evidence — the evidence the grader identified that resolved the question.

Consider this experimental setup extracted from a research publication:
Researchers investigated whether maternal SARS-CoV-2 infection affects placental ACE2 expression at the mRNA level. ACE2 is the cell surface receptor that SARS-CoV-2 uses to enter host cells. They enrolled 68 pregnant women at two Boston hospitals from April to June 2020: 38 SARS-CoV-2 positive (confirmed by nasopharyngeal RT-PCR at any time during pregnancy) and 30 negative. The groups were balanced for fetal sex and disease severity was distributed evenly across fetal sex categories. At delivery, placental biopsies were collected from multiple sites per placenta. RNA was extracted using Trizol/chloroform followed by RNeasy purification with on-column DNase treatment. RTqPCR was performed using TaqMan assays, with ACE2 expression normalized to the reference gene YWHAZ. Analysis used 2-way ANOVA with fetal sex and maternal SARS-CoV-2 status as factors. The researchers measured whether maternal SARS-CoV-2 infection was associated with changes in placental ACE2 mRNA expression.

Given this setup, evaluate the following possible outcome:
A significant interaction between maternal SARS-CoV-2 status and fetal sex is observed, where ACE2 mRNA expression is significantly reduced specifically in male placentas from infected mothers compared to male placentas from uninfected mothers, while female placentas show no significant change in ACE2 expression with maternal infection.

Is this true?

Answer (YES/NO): NO